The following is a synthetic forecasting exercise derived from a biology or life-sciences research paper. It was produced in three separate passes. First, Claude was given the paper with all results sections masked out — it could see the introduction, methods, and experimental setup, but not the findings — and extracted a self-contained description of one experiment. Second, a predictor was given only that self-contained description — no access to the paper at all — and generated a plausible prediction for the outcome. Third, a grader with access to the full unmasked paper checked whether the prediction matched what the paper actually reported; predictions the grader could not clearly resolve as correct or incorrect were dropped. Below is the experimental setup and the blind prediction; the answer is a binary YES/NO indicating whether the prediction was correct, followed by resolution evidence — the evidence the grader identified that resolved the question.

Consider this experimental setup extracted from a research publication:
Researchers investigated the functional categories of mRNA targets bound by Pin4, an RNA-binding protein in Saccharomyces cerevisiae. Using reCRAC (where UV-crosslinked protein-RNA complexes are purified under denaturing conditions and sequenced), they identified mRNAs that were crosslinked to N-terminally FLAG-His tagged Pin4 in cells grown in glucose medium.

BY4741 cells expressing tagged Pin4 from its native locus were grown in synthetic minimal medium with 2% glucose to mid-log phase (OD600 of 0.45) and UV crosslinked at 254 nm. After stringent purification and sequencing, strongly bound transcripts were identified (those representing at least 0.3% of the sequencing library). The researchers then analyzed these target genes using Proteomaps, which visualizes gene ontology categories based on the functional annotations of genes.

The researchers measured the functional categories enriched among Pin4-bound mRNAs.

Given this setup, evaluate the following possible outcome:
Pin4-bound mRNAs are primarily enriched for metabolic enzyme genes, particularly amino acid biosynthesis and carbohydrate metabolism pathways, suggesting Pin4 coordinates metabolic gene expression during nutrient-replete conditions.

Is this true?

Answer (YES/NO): YES